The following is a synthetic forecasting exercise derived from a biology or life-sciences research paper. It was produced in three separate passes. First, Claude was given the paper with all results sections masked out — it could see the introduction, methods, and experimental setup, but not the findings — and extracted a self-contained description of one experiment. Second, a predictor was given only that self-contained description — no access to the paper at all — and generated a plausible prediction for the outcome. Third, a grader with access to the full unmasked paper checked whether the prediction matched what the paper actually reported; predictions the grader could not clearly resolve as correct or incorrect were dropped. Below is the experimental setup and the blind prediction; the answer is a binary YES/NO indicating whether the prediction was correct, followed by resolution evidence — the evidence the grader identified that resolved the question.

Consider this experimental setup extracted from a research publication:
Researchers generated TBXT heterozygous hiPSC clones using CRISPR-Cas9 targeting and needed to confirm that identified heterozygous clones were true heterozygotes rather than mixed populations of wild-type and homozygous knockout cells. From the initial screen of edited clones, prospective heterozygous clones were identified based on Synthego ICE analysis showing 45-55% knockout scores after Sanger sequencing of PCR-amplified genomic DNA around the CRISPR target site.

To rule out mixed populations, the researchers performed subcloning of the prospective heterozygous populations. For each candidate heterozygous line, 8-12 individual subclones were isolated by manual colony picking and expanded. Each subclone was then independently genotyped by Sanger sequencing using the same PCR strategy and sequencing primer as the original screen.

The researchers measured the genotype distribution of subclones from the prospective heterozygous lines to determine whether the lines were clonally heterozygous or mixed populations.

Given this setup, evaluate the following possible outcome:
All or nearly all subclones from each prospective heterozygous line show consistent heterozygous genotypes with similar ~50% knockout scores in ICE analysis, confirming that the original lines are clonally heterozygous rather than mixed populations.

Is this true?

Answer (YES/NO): YES